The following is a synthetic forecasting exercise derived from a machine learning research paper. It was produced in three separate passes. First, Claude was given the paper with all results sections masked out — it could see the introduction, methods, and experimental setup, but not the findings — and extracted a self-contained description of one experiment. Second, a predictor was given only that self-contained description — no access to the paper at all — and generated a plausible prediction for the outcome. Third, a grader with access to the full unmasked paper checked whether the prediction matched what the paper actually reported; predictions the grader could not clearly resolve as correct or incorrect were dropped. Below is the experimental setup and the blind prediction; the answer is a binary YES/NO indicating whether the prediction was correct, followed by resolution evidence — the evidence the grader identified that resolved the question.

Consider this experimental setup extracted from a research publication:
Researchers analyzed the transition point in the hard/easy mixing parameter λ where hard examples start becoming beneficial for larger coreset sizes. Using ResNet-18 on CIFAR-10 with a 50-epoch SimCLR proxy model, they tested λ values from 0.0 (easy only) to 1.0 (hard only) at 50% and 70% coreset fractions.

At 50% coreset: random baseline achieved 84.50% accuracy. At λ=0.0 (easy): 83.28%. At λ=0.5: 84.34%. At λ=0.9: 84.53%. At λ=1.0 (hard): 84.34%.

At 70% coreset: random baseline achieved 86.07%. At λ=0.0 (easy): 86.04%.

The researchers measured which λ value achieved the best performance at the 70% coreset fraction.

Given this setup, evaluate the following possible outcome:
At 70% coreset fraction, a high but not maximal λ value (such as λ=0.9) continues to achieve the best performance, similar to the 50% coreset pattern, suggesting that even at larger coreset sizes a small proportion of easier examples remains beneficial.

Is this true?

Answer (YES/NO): NO